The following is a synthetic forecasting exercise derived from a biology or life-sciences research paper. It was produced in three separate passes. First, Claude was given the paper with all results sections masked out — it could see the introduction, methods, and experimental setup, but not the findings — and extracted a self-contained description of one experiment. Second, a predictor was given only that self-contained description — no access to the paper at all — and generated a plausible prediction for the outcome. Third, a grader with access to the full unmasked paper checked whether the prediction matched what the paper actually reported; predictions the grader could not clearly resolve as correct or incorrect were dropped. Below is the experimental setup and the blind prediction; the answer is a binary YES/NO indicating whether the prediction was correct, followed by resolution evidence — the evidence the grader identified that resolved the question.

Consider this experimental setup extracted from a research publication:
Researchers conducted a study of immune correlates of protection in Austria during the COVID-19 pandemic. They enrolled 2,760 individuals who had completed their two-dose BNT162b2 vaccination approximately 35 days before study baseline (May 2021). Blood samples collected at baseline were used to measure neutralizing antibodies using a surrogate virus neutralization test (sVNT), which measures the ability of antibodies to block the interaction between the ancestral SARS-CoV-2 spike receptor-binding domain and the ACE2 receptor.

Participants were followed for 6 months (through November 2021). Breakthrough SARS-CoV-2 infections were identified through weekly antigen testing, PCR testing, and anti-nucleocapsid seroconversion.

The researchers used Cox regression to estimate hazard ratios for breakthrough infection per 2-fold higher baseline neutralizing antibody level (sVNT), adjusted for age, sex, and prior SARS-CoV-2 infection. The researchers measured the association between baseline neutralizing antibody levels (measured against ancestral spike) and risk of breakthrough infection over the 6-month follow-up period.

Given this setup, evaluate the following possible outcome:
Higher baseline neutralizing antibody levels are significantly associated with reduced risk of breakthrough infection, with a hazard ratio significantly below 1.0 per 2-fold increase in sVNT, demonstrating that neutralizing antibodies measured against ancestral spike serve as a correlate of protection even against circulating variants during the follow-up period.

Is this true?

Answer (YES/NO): YES